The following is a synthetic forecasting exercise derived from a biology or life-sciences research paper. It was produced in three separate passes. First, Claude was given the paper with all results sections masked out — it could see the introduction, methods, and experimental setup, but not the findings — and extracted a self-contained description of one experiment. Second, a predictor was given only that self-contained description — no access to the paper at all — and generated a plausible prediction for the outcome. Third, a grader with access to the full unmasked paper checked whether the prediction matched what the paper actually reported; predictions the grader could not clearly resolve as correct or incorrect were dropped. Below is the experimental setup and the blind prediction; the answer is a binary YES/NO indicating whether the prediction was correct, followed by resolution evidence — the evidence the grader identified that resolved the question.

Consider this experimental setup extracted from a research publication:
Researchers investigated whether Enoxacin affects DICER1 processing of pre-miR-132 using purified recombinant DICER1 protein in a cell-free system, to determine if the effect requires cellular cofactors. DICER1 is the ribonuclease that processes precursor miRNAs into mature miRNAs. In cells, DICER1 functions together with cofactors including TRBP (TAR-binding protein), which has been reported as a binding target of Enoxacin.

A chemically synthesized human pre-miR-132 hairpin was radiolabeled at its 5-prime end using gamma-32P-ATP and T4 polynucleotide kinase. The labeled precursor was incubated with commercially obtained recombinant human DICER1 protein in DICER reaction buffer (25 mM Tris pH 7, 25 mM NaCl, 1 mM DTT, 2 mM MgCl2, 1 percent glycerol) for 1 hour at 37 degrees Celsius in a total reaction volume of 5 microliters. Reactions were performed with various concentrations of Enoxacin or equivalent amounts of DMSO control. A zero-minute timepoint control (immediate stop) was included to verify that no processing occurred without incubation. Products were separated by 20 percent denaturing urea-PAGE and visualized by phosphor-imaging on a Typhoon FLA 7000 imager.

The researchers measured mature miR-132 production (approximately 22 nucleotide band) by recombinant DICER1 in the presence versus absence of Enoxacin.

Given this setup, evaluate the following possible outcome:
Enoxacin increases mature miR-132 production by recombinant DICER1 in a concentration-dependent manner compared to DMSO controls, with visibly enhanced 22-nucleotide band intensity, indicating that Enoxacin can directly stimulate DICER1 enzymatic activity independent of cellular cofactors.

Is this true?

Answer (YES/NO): NO